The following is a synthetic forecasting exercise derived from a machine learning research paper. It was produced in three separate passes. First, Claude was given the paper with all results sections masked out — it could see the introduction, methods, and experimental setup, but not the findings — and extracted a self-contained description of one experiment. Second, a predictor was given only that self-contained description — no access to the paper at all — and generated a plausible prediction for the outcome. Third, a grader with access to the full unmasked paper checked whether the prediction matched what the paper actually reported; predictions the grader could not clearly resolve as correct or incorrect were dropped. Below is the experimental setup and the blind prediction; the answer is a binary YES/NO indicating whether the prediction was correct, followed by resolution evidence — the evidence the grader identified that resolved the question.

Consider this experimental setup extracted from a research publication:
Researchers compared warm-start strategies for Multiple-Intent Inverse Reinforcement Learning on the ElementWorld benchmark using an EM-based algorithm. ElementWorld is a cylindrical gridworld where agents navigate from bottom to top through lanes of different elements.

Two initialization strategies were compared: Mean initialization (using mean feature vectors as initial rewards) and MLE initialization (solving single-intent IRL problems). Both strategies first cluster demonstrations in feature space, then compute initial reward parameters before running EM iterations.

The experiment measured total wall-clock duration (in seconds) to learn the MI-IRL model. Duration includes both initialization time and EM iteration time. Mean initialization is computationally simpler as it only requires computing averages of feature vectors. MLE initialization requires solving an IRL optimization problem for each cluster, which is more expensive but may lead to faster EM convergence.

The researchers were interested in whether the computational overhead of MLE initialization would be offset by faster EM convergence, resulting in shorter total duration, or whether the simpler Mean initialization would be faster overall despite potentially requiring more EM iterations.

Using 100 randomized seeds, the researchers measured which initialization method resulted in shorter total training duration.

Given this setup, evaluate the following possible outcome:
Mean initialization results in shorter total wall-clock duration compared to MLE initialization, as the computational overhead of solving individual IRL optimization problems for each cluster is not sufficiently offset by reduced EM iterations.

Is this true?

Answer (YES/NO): YES